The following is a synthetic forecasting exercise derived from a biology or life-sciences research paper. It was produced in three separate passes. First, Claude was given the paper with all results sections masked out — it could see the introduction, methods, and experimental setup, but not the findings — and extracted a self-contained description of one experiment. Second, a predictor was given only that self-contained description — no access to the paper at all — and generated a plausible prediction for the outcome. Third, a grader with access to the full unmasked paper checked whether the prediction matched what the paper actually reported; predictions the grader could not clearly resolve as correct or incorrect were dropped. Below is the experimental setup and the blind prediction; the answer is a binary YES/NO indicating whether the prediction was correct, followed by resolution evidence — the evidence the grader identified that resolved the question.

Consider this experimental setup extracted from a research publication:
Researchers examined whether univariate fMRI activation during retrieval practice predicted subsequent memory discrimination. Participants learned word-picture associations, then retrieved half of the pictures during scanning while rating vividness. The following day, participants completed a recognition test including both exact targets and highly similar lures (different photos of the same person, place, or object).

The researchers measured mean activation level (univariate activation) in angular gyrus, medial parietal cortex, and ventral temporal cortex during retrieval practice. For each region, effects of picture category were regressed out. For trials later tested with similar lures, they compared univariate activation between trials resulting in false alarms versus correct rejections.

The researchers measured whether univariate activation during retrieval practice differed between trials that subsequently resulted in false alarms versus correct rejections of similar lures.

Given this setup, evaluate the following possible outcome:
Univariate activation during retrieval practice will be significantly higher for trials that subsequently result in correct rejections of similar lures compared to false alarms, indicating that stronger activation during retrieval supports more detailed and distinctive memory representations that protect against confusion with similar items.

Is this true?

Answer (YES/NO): NO